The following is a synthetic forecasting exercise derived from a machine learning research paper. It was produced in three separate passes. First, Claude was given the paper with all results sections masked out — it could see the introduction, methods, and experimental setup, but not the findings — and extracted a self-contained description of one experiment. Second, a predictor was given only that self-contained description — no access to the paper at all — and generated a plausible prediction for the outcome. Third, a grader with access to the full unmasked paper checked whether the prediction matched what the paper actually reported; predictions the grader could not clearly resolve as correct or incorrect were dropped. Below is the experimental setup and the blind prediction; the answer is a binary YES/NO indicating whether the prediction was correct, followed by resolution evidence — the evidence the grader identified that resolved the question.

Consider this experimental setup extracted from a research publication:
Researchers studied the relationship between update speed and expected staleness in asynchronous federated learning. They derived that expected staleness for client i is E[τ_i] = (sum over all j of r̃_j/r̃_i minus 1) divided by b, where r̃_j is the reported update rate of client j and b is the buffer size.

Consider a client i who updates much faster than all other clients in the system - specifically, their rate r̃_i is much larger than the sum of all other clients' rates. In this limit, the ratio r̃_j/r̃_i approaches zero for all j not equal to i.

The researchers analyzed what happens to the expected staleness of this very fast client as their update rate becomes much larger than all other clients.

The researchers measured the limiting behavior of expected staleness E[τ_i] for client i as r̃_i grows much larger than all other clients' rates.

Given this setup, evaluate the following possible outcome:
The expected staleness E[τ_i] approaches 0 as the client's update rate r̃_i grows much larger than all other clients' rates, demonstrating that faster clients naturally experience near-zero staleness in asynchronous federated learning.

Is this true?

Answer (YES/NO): YES